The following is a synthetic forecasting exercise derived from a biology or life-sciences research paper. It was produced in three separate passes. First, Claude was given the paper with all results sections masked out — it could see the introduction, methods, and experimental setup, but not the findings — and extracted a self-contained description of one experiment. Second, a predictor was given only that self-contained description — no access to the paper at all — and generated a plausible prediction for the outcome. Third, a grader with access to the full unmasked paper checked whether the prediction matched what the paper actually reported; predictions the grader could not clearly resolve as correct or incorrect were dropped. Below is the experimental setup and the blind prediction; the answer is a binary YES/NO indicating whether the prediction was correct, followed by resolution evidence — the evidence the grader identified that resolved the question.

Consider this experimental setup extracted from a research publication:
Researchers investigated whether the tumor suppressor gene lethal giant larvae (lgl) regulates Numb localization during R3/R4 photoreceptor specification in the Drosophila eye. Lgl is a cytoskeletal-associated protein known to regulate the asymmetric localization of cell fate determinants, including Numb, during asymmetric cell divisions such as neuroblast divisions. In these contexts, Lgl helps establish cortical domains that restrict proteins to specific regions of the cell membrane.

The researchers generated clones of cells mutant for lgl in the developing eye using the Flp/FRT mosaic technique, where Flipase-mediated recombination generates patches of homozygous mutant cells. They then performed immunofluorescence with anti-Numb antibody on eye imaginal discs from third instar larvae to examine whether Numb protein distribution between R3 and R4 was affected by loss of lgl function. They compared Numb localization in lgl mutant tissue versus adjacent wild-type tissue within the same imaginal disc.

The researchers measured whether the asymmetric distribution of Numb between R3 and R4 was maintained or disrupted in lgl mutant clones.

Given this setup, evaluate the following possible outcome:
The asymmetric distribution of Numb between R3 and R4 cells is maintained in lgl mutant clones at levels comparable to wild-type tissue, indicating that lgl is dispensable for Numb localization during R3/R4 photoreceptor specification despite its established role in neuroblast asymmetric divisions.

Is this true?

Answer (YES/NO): NO